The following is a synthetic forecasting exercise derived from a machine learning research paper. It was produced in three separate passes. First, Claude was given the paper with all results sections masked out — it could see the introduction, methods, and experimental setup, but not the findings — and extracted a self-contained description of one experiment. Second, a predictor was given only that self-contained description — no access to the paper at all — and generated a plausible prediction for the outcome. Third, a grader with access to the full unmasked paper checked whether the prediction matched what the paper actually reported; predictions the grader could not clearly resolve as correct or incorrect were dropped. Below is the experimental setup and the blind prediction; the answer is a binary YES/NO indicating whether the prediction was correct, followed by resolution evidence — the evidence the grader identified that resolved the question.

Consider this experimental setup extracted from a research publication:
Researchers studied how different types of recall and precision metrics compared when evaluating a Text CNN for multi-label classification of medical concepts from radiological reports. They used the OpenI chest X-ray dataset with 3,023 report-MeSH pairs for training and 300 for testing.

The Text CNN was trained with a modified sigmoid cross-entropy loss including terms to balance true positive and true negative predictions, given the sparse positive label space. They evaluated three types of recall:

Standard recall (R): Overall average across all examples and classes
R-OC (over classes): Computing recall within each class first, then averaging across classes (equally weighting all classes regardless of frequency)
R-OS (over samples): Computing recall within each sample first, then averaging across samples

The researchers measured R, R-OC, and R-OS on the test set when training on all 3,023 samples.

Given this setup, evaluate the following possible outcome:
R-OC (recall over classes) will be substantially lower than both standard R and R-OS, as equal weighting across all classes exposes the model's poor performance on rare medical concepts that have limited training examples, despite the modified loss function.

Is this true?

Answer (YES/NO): YES